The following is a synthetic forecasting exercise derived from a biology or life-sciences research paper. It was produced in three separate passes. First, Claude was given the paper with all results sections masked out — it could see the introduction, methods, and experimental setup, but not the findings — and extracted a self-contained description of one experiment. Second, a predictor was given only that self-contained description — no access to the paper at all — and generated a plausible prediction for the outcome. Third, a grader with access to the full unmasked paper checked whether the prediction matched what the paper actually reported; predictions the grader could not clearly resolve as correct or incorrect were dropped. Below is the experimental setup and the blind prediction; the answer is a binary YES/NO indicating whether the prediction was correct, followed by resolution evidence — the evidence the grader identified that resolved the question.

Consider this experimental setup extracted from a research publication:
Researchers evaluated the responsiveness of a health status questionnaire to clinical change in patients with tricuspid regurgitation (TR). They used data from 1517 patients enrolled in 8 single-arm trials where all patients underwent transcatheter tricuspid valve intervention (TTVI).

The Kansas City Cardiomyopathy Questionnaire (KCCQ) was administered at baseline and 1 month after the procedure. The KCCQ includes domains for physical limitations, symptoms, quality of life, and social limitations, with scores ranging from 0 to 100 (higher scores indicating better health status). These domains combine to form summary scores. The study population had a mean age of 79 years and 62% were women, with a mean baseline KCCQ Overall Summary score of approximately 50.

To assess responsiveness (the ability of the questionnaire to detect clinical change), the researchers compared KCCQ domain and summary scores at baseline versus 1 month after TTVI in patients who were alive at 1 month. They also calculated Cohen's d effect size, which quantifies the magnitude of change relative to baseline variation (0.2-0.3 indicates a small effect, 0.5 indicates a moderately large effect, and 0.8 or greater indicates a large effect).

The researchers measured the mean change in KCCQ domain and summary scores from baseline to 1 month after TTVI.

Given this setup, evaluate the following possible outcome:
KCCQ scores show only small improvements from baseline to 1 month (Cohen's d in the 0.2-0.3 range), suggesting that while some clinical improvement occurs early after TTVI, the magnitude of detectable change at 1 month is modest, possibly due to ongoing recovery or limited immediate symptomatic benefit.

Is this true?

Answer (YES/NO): NO